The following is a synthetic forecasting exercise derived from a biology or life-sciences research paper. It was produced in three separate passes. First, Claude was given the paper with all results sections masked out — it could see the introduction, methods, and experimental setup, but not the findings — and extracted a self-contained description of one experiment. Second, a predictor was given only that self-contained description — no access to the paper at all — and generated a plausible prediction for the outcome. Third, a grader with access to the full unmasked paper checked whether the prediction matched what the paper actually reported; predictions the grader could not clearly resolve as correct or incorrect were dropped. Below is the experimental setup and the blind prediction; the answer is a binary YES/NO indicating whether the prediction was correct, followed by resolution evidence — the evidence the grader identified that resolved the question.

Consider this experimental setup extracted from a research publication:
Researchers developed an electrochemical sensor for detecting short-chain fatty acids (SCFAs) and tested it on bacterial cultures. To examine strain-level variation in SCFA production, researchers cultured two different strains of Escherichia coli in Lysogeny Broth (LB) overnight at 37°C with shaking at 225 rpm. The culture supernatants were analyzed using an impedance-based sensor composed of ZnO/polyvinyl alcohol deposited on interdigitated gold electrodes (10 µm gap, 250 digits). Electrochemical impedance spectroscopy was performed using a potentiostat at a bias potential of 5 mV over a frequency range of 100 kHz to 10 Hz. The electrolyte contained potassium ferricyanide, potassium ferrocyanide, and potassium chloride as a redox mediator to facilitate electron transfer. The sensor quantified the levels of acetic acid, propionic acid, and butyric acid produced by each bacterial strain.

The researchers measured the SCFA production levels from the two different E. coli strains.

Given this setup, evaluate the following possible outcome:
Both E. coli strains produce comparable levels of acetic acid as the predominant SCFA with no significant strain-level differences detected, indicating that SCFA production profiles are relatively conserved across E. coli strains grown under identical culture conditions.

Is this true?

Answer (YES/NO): NO